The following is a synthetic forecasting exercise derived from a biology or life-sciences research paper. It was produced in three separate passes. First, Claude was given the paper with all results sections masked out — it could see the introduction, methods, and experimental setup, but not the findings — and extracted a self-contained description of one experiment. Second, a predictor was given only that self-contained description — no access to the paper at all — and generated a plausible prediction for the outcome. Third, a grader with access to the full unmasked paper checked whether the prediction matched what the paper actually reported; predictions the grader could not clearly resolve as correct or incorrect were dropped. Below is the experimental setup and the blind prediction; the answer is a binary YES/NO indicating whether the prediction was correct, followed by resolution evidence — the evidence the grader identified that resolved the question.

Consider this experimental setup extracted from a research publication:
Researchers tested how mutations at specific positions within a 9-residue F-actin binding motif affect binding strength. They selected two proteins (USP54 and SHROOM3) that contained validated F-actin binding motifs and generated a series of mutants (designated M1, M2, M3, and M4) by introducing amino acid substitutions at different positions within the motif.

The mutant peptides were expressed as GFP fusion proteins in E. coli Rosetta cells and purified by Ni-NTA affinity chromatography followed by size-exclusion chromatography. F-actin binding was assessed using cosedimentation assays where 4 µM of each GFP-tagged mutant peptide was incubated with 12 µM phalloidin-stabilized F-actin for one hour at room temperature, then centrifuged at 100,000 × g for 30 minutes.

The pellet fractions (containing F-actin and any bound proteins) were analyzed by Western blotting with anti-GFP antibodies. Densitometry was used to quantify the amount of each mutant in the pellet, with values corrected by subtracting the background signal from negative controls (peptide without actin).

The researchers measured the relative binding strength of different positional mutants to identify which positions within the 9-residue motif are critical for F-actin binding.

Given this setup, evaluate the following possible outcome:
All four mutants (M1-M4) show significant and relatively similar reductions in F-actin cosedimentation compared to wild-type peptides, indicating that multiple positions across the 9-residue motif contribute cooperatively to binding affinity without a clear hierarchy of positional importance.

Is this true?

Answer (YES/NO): NO